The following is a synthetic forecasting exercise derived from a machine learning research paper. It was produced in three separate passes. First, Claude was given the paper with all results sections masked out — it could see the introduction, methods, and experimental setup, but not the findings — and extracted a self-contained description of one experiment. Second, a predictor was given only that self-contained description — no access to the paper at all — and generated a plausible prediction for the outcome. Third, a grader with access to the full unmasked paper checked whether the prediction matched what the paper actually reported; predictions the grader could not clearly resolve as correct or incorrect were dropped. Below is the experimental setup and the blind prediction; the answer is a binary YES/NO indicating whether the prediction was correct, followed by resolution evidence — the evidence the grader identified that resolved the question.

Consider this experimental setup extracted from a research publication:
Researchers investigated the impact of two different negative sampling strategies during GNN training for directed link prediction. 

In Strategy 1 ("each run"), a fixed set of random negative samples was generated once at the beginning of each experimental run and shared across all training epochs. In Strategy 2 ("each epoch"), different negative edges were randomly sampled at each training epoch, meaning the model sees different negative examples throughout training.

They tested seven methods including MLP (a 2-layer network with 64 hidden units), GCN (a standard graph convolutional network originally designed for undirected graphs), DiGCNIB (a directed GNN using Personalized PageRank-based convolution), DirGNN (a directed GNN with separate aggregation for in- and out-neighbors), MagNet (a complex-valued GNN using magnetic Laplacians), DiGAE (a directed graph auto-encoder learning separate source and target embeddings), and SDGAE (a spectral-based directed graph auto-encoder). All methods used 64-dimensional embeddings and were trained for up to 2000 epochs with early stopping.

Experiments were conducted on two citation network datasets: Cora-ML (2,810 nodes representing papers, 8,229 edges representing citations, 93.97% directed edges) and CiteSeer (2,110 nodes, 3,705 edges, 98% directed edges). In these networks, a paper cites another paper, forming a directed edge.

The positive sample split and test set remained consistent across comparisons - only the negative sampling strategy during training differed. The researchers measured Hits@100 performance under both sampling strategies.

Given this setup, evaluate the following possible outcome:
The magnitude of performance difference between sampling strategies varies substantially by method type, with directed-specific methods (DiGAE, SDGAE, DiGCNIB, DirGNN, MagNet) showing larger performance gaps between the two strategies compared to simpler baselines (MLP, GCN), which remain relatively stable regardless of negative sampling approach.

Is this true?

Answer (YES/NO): NO